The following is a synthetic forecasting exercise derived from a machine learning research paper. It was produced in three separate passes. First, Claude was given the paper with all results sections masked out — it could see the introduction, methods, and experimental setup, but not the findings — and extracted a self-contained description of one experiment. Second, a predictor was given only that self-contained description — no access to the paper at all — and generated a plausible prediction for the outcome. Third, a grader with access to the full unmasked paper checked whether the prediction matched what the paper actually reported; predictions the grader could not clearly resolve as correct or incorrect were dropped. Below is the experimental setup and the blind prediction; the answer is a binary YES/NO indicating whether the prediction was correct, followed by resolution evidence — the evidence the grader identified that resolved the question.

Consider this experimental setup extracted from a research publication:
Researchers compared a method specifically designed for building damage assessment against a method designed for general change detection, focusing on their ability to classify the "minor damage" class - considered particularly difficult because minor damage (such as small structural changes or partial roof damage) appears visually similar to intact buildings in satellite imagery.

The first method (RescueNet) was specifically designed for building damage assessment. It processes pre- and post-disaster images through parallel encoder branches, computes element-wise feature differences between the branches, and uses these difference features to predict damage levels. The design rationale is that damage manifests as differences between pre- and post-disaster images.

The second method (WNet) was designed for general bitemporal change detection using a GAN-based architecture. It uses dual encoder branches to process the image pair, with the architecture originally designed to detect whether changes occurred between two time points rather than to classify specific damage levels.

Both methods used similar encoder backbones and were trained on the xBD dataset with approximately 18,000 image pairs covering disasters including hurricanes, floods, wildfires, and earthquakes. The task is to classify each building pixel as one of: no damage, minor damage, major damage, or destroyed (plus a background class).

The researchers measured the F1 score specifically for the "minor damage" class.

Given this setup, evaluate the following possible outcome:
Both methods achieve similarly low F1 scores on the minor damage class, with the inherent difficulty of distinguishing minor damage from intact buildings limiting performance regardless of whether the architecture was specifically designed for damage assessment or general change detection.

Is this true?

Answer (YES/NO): YES